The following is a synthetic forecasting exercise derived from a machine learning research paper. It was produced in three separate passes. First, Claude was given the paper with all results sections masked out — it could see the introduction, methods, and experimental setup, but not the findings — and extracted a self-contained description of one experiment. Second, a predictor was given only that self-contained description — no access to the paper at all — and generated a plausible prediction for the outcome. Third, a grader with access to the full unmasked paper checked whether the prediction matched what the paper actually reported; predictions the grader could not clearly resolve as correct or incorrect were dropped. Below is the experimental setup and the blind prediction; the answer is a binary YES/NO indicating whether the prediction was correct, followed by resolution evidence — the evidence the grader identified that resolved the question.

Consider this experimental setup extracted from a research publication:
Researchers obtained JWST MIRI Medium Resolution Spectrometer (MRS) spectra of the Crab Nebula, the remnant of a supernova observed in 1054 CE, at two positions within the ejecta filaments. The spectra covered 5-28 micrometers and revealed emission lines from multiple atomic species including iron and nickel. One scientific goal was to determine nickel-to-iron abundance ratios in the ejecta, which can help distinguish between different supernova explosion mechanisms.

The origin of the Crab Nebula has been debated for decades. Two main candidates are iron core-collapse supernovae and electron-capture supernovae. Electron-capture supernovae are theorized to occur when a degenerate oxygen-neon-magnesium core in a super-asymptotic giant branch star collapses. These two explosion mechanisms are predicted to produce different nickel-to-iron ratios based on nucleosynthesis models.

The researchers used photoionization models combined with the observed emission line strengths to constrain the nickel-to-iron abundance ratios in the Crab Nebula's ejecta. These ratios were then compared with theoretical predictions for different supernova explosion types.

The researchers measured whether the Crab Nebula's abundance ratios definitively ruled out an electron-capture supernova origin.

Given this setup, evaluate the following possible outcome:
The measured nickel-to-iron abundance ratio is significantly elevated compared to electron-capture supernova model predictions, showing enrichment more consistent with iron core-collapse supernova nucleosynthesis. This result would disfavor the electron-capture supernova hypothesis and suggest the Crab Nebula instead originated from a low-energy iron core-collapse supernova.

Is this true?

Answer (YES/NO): NO